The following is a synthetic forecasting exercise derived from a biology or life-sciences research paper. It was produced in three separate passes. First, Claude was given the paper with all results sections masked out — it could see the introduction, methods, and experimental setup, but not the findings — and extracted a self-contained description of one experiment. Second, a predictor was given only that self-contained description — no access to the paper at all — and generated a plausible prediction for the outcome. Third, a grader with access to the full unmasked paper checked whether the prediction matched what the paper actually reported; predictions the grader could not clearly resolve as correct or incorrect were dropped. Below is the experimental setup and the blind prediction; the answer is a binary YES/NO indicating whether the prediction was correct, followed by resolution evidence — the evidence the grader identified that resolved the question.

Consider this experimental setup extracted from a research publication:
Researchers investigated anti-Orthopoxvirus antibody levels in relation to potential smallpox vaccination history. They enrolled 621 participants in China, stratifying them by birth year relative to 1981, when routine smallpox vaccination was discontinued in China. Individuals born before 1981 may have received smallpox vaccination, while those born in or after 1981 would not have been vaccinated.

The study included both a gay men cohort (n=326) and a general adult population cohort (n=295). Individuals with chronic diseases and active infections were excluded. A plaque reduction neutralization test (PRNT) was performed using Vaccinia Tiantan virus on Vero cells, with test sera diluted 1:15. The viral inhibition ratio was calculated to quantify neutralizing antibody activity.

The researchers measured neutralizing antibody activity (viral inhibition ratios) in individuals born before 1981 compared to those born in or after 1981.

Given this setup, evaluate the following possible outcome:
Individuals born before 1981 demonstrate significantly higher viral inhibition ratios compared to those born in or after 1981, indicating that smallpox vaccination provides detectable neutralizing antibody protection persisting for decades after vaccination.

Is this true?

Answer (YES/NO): YES